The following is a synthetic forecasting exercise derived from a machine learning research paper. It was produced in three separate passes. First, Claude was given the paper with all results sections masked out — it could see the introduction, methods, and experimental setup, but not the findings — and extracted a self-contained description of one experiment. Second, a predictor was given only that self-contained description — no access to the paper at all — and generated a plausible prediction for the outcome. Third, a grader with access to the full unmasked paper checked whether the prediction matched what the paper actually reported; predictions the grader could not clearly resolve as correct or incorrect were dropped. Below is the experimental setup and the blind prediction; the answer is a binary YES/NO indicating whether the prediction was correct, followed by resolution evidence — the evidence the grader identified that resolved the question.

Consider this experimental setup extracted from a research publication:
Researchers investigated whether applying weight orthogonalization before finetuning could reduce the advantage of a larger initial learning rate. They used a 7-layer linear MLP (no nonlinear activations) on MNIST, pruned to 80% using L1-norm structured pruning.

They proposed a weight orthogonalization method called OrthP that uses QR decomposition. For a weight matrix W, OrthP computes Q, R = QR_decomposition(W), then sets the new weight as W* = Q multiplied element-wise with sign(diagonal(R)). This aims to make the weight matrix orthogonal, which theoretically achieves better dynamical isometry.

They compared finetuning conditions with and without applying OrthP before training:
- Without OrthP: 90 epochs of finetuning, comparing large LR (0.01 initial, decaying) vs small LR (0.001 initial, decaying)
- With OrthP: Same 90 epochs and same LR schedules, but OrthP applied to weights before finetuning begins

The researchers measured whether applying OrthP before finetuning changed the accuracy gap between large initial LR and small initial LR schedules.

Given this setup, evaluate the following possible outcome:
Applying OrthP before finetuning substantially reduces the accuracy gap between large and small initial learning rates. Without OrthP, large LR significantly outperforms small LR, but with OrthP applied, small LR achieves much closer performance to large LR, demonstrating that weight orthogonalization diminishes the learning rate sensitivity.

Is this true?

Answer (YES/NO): YES